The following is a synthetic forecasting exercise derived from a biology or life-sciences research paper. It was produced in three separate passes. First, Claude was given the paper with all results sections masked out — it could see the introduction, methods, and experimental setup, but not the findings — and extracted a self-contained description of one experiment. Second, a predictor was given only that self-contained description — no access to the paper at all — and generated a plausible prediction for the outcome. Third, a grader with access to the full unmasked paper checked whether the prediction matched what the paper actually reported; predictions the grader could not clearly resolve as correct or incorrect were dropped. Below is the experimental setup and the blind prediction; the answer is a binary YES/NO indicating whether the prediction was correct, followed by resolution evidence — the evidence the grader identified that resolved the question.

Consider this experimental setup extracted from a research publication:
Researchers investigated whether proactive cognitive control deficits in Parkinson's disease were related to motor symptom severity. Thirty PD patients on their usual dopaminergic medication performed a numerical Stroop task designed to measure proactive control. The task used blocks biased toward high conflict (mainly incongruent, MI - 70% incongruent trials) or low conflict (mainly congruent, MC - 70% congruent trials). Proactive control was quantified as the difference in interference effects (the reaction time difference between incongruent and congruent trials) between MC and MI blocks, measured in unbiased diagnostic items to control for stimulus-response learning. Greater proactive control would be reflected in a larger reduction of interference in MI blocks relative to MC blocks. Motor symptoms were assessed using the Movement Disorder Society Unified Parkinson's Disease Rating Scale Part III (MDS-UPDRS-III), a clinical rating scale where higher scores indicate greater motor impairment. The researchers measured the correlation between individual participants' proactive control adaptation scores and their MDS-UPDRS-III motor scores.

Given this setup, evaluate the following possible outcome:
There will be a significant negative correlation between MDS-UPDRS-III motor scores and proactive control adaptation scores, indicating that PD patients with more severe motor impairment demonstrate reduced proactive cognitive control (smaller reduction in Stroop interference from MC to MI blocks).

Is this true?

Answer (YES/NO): NO